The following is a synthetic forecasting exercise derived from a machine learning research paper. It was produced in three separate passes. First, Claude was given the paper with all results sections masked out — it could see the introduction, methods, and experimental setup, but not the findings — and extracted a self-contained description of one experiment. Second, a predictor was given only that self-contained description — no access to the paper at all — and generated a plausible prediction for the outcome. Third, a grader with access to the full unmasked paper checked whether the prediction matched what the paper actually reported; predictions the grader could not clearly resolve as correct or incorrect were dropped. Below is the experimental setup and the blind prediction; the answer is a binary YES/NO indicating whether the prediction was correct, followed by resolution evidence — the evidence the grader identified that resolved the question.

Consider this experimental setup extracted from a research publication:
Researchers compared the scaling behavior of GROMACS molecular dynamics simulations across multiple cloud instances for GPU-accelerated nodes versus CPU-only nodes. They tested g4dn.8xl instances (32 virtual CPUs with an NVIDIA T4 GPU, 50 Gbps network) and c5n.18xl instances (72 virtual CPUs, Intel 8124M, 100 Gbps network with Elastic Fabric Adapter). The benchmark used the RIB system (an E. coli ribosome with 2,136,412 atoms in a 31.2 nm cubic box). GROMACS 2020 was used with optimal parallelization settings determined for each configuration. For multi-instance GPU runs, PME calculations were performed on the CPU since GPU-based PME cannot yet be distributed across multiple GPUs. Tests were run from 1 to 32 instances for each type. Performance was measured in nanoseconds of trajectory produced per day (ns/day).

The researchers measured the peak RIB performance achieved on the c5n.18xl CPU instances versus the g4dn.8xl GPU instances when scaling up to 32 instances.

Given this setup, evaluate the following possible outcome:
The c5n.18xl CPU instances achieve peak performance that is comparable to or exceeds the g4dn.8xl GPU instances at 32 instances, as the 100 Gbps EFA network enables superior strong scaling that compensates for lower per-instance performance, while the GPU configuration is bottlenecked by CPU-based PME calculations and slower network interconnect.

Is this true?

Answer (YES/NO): YES